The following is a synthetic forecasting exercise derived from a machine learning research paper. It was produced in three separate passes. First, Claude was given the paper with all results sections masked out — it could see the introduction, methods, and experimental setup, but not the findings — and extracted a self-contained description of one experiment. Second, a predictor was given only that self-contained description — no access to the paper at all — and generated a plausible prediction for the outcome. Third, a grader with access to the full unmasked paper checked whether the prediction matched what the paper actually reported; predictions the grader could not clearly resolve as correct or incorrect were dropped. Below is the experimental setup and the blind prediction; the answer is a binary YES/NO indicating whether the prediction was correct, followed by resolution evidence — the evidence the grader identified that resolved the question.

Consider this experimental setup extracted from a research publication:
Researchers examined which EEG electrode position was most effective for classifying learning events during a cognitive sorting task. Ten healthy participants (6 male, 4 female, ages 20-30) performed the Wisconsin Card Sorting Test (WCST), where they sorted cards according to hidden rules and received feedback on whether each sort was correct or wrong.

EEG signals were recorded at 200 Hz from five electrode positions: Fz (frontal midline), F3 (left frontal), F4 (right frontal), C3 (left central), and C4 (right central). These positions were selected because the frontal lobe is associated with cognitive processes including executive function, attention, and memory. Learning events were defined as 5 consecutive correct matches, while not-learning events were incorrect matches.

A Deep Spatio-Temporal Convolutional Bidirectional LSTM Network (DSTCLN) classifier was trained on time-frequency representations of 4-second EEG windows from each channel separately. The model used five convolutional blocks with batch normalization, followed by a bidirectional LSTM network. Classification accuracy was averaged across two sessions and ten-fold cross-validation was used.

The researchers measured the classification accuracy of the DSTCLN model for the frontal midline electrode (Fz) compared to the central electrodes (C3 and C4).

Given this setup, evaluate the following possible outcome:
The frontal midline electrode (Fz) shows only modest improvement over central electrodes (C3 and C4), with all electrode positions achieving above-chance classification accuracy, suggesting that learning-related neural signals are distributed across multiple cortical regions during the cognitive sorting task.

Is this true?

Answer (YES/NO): NO